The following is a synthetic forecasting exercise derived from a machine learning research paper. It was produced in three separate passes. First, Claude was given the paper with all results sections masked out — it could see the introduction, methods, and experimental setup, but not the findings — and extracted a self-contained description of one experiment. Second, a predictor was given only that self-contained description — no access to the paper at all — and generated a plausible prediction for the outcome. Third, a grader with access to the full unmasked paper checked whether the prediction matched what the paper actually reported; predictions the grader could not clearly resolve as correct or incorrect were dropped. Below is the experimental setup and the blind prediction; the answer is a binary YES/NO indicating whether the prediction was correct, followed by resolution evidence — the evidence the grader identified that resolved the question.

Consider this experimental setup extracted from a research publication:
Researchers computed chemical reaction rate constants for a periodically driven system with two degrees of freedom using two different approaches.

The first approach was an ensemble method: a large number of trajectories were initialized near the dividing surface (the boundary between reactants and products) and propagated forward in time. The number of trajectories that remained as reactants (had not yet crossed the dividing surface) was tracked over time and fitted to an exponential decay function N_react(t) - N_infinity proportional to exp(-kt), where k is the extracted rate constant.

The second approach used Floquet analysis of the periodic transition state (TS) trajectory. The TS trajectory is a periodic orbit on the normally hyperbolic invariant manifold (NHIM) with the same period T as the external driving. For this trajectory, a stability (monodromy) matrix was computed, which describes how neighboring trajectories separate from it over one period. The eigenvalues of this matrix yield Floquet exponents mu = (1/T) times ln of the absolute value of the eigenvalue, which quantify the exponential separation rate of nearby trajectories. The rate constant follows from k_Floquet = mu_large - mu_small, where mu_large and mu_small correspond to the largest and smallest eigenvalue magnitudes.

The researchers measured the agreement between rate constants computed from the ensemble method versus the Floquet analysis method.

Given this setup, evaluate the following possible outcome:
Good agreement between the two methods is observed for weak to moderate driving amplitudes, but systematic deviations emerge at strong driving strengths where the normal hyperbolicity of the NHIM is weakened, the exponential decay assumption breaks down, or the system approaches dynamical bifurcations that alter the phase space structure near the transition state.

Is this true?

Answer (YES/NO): NO